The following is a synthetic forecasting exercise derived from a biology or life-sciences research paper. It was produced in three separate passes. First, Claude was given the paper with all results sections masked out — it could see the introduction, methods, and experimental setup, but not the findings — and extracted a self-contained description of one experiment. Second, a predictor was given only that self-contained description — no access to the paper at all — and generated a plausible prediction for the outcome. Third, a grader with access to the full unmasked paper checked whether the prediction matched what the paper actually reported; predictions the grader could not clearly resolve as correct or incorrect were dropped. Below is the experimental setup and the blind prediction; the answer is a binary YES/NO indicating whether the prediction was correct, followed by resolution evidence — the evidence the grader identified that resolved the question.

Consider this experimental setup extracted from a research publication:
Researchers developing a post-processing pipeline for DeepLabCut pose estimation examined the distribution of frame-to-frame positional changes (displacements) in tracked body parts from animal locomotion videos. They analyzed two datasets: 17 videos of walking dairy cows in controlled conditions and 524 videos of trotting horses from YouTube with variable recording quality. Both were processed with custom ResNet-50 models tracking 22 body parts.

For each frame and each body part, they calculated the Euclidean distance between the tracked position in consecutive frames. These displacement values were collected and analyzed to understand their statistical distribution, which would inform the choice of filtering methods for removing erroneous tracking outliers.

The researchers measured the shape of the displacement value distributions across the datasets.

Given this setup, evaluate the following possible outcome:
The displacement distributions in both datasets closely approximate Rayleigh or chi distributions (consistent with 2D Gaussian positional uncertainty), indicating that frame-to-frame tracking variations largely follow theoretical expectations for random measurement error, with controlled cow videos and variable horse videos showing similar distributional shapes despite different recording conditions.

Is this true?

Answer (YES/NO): NO